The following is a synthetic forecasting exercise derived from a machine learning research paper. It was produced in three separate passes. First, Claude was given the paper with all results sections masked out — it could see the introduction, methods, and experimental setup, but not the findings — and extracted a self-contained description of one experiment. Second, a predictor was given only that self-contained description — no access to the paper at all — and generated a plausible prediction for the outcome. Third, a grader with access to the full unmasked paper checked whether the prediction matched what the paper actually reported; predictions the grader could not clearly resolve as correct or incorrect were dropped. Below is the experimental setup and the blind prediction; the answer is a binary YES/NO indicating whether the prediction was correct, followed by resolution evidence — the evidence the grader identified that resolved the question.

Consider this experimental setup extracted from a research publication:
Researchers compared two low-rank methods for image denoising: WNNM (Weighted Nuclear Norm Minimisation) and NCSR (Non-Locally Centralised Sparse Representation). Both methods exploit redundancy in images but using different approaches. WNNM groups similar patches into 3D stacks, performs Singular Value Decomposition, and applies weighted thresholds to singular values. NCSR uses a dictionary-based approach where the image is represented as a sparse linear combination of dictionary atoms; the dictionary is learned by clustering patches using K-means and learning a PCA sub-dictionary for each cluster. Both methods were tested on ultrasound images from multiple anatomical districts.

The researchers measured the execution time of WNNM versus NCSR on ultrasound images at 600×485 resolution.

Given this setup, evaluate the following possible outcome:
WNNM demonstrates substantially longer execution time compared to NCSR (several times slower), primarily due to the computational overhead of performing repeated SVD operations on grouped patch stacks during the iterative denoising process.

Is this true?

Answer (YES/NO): NO